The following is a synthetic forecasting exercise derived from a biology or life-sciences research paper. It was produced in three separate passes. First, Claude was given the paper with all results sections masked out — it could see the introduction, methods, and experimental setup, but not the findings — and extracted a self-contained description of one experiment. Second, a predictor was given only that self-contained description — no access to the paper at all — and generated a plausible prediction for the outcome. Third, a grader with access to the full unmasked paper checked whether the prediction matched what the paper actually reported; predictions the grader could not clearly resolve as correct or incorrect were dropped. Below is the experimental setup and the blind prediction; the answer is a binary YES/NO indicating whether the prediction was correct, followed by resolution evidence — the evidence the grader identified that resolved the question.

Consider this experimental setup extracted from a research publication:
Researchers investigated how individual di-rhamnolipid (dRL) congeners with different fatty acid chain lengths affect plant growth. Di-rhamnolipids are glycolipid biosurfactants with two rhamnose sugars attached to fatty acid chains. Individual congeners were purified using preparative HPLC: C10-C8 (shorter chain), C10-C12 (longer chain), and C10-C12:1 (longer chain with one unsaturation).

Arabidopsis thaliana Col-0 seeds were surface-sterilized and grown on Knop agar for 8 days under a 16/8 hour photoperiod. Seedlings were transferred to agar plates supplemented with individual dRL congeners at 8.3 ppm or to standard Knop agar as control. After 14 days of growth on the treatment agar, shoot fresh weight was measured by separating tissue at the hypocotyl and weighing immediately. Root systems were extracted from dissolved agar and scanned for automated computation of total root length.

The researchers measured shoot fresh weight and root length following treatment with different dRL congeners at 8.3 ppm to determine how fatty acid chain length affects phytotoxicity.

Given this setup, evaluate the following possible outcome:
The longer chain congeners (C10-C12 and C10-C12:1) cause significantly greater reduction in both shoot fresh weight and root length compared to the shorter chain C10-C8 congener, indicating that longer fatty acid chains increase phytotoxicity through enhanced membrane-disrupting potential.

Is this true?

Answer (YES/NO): NO